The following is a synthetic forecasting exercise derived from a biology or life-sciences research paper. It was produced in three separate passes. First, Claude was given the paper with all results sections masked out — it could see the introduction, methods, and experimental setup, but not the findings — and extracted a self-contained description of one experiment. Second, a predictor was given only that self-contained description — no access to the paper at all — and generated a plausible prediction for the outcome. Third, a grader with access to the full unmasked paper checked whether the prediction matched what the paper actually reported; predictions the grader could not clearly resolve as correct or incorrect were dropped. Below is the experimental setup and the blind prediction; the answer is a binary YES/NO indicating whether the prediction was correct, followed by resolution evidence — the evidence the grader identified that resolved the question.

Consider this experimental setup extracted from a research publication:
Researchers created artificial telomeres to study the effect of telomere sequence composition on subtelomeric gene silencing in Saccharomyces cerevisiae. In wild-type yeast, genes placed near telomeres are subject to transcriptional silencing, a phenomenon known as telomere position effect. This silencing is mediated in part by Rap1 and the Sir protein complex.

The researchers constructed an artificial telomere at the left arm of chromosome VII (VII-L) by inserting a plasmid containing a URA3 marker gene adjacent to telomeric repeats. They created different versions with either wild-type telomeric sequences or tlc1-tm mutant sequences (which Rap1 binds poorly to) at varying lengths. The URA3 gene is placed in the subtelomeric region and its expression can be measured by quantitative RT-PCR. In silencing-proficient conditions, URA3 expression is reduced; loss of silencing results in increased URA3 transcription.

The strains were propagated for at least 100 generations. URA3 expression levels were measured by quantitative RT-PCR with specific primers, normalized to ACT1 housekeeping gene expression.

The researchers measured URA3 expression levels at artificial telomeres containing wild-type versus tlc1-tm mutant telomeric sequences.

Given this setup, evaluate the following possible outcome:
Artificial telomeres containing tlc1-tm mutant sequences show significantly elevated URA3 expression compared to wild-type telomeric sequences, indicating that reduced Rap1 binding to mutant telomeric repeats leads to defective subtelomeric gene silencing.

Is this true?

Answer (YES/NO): NO